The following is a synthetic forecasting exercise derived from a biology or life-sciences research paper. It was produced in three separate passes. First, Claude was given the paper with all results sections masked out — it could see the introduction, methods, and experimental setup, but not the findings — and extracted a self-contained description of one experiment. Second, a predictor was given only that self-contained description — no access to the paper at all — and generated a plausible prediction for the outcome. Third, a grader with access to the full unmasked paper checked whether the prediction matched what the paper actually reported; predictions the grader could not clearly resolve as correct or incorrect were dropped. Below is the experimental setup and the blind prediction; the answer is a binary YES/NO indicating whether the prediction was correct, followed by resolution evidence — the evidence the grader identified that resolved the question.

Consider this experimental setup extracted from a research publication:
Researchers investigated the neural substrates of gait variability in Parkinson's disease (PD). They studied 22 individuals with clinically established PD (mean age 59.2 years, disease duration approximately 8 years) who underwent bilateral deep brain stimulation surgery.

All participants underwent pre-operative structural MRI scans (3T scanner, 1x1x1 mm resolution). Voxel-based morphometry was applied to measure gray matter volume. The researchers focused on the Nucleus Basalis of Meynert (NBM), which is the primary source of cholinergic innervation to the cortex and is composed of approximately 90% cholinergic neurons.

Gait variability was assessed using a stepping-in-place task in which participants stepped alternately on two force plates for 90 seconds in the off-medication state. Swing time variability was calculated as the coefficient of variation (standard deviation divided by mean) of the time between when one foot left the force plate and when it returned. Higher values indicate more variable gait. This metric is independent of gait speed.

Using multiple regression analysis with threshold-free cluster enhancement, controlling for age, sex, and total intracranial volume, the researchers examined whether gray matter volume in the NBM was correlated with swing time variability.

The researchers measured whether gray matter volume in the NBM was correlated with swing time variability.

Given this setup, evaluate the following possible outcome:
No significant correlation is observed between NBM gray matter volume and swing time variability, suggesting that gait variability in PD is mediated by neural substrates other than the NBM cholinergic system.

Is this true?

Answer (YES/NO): NO